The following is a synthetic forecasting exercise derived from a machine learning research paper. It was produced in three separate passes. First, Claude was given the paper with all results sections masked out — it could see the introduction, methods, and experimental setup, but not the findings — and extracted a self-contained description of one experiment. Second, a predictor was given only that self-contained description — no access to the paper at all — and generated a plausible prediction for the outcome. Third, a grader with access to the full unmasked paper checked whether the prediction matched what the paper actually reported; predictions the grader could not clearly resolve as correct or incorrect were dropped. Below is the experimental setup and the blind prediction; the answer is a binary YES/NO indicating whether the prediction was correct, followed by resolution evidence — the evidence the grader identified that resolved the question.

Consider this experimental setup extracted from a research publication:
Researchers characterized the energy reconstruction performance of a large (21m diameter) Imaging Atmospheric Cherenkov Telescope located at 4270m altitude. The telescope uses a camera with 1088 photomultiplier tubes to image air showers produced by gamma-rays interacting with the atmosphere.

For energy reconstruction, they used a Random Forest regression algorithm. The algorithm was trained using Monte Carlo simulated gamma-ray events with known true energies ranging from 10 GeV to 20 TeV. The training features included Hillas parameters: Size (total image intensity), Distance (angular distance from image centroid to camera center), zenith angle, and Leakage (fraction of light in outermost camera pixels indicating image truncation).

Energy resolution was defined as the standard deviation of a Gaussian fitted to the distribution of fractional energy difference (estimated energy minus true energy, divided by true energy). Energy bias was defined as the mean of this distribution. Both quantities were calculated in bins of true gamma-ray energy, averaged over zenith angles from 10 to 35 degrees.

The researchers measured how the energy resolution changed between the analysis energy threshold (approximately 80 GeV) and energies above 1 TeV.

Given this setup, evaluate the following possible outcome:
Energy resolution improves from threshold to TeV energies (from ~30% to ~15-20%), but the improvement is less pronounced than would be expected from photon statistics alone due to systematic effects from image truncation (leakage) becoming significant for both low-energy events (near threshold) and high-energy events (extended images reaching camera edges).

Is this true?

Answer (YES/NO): NO